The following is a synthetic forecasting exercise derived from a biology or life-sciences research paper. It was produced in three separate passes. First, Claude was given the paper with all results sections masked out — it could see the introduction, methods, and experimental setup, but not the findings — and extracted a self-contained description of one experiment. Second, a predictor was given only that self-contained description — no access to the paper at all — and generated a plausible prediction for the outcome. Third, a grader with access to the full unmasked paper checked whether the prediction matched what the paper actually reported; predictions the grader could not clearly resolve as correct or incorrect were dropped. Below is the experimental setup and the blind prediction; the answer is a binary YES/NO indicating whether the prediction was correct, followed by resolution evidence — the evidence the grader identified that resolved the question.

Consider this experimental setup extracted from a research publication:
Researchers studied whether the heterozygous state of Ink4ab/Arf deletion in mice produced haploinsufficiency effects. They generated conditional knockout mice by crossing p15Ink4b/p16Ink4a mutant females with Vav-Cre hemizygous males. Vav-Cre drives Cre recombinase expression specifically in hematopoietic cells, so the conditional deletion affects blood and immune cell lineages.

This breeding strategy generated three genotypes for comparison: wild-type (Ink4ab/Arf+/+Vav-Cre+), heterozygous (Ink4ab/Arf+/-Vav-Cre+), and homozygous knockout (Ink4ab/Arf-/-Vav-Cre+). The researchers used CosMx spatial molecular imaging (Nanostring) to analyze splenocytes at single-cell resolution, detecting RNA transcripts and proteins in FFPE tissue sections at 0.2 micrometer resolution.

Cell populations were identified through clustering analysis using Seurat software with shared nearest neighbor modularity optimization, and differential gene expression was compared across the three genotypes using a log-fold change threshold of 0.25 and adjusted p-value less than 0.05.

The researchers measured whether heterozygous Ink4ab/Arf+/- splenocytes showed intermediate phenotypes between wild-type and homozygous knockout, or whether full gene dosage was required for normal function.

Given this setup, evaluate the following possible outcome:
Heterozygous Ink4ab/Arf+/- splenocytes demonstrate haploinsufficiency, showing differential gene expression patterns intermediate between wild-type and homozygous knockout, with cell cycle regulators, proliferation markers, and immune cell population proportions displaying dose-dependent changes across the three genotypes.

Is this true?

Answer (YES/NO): YES